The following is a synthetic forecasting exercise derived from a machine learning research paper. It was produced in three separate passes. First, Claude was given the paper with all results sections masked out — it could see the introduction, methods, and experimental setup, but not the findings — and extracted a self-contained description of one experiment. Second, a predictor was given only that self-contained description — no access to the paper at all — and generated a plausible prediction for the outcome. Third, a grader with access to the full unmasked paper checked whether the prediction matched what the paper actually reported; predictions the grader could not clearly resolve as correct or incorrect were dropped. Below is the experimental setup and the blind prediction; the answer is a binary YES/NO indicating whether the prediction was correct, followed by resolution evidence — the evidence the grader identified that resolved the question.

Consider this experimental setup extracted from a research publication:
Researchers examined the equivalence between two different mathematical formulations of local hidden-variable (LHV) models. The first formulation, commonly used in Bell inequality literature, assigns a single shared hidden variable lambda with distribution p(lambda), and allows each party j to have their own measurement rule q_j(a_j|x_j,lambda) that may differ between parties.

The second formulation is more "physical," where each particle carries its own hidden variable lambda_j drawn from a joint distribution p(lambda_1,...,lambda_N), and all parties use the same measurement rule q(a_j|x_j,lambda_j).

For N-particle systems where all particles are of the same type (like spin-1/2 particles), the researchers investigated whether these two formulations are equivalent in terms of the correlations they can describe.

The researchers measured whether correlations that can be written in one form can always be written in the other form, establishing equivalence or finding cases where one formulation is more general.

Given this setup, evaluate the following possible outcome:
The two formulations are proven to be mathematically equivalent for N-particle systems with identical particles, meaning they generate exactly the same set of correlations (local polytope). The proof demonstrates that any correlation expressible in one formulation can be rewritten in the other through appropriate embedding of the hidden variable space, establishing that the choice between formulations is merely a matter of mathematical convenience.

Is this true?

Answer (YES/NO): YES